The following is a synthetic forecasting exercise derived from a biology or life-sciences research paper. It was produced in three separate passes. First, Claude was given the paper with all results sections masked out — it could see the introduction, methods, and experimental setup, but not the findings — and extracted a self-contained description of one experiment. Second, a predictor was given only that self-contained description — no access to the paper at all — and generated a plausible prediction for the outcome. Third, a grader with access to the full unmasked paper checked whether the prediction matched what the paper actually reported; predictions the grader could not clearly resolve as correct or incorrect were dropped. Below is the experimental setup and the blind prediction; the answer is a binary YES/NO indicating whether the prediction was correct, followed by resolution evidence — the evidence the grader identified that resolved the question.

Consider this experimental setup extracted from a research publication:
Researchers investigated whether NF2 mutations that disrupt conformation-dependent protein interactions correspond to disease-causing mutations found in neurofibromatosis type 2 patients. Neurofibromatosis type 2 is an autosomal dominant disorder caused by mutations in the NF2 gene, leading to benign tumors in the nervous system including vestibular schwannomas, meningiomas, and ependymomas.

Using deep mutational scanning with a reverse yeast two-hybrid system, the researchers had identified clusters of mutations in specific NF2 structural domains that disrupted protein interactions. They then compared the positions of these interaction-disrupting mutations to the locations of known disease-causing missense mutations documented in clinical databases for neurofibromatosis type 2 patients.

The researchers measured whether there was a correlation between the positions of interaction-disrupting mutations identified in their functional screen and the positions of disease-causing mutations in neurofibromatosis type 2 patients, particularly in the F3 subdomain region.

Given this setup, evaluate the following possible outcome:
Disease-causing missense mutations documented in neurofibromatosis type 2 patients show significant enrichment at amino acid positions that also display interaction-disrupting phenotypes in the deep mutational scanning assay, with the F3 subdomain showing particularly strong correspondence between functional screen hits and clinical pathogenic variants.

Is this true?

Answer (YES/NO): YES